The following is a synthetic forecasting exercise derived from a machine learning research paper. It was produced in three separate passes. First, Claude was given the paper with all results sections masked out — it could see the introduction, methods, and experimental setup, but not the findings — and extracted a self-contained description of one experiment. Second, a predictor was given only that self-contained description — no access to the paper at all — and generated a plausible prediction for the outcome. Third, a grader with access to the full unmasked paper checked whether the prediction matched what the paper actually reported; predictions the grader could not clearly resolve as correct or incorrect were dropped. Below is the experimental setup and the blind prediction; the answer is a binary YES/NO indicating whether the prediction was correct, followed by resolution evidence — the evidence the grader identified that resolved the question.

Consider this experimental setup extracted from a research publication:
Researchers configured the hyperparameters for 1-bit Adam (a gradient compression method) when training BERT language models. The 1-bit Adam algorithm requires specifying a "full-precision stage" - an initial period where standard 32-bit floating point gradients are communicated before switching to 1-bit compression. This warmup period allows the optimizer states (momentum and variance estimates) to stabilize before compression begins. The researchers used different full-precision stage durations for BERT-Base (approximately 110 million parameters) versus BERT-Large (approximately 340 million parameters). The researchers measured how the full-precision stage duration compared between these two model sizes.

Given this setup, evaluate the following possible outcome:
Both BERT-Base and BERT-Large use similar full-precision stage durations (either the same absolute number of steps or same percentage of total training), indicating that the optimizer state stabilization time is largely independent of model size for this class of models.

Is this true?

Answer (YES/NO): NO